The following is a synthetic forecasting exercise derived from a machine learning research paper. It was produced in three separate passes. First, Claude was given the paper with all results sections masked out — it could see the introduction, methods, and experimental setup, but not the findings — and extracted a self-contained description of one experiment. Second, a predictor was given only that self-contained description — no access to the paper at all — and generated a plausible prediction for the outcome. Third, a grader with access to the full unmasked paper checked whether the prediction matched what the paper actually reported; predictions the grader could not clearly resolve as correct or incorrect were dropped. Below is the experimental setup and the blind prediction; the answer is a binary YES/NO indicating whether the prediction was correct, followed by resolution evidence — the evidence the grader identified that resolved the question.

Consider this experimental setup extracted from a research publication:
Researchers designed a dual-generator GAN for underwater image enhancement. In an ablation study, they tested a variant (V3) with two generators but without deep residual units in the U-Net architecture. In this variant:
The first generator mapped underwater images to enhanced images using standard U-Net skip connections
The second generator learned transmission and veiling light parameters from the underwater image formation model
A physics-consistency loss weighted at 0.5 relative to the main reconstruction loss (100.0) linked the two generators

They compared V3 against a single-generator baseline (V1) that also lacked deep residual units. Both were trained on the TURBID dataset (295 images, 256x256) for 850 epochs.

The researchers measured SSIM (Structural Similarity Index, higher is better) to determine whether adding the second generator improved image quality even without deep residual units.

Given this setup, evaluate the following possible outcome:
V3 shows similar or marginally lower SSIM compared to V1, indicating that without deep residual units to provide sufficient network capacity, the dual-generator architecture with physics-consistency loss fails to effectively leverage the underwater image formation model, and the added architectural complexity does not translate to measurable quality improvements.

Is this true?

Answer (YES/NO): YES